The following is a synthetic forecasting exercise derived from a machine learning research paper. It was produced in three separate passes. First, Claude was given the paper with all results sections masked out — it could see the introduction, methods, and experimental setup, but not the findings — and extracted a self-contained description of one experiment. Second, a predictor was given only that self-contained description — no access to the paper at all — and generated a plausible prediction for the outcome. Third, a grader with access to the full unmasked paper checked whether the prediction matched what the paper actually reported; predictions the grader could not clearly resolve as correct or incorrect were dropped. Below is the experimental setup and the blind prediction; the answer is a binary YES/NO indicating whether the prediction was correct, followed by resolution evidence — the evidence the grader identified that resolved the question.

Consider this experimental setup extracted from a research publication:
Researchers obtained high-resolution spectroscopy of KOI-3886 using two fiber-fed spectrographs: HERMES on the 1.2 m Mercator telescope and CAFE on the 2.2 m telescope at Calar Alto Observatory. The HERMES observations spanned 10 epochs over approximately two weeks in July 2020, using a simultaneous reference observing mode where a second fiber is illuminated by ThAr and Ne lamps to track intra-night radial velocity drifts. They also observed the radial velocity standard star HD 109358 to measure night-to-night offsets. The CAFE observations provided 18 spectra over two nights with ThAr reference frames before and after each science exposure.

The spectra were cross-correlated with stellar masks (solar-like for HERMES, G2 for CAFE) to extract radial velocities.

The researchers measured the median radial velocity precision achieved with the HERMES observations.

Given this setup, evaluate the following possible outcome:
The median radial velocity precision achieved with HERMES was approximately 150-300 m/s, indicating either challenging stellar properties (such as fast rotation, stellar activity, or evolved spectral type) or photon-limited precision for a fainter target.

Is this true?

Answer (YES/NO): NO